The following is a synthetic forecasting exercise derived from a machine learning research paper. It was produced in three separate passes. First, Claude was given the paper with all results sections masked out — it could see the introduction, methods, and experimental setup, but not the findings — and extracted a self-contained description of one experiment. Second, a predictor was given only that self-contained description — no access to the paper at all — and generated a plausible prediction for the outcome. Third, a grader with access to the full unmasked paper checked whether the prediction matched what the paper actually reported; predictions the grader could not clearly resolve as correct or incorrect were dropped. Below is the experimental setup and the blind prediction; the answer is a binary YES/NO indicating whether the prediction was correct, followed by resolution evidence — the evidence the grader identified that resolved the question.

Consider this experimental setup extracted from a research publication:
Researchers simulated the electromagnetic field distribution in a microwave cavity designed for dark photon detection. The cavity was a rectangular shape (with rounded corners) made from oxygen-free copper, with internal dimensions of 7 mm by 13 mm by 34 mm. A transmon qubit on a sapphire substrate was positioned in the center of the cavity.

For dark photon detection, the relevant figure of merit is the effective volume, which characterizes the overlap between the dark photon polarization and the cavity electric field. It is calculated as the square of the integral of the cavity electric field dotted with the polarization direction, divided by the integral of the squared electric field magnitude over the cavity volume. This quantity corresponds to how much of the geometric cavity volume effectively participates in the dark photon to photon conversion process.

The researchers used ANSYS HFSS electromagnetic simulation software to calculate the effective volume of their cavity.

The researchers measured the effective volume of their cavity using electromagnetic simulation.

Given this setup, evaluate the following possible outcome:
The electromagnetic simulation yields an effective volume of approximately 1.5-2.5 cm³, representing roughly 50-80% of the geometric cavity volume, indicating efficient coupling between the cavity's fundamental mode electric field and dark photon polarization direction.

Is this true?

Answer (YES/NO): NO